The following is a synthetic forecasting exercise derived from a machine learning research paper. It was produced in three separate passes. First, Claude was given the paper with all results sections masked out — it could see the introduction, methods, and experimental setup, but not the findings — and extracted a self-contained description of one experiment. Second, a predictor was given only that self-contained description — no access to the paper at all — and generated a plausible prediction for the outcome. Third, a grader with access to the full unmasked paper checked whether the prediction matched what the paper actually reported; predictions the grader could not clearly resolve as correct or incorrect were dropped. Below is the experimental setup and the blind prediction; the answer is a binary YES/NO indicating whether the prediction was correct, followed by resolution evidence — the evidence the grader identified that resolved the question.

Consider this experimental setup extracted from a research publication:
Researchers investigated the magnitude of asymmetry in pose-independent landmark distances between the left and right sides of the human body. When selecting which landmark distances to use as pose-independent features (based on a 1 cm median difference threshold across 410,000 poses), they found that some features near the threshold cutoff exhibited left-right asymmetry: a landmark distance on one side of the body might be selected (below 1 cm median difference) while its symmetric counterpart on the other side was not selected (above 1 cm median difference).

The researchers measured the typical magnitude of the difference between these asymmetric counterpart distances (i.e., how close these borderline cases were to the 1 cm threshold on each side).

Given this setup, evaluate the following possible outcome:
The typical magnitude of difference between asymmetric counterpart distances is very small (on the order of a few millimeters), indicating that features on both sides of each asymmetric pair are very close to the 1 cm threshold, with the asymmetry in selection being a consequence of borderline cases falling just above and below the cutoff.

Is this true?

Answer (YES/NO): YES